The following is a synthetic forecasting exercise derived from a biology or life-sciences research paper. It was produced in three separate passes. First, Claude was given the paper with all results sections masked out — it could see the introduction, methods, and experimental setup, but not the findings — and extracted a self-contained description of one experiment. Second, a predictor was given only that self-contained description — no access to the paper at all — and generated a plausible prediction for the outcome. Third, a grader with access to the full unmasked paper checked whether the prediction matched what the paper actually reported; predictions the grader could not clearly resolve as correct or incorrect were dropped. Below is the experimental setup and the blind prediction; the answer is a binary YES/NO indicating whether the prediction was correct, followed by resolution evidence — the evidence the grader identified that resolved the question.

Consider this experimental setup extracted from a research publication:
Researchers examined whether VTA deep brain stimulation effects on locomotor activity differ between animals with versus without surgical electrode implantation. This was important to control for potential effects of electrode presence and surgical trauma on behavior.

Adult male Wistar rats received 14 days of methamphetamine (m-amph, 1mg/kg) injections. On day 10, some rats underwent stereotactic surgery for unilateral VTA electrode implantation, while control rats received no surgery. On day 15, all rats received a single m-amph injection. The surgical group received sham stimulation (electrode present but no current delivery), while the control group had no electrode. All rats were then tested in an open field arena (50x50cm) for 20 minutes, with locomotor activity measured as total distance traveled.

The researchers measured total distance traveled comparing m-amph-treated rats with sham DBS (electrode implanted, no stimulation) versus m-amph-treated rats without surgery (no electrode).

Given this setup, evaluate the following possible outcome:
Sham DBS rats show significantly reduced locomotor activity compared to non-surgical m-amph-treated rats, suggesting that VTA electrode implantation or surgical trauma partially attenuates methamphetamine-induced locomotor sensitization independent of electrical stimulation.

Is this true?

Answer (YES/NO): YES